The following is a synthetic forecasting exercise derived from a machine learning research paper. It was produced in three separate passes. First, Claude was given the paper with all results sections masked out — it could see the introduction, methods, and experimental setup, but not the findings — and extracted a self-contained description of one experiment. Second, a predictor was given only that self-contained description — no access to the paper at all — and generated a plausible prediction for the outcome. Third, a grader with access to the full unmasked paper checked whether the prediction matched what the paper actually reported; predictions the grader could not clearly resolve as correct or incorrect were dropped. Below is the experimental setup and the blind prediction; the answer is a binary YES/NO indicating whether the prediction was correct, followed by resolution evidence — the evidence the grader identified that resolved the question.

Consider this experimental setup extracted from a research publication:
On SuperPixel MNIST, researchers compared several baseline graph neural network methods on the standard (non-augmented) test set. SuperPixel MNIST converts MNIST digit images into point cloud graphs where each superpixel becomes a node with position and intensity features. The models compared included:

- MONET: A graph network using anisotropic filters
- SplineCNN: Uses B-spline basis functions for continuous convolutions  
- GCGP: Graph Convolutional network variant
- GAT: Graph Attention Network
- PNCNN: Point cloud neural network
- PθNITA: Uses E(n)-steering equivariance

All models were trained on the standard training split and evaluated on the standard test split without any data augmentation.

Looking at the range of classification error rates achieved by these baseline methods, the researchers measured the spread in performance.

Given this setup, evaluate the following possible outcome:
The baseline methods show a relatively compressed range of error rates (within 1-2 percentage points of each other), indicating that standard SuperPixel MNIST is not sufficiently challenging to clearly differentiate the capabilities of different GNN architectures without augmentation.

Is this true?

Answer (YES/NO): NO